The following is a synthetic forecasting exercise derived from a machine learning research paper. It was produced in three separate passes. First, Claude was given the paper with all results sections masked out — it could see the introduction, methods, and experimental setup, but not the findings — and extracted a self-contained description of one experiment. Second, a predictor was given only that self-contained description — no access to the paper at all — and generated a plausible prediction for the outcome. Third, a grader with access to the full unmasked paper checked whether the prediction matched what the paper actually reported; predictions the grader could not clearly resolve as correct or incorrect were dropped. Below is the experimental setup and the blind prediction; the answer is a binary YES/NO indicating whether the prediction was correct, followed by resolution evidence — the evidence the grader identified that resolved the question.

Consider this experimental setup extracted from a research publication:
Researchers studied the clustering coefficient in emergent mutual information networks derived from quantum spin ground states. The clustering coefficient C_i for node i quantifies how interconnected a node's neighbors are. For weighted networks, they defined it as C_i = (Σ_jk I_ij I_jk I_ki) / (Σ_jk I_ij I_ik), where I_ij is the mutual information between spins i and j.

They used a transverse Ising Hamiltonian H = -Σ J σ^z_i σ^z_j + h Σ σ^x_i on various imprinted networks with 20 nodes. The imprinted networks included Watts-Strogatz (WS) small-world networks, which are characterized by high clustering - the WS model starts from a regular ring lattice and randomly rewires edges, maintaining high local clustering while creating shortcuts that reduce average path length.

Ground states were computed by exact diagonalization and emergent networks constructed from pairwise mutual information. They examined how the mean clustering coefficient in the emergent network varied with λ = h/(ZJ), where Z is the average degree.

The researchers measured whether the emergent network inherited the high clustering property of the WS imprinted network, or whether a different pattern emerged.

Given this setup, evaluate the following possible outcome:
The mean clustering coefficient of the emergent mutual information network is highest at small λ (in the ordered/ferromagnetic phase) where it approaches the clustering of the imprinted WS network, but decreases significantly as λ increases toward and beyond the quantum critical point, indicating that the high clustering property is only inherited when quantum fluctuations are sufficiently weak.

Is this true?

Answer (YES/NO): NO